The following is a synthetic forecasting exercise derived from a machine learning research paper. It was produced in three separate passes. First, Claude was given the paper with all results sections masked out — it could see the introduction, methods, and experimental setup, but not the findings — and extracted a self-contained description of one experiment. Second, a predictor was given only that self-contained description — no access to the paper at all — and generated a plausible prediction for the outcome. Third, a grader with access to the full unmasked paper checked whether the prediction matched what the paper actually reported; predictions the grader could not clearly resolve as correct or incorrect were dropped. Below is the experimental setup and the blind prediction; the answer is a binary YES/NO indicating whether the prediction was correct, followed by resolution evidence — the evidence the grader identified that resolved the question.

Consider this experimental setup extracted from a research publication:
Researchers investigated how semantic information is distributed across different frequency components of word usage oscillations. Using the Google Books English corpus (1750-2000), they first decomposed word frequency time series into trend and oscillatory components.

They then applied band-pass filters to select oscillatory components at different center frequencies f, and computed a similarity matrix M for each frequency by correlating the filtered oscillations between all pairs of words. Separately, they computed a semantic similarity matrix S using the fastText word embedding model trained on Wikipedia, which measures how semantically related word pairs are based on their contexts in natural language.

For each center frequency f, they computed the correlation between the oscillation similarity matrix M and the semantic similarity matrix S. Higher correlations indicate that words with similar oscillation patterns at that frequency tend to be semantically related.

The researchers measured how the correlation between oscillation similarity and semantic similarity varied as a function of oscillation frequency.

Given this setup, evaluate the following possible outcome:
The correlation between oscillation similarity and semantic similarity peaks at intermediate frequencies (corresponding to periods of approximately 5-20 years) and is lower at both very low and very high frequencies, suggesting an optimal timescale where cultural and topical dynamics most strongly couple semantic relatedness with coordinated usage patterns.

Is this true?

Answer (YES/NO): NO